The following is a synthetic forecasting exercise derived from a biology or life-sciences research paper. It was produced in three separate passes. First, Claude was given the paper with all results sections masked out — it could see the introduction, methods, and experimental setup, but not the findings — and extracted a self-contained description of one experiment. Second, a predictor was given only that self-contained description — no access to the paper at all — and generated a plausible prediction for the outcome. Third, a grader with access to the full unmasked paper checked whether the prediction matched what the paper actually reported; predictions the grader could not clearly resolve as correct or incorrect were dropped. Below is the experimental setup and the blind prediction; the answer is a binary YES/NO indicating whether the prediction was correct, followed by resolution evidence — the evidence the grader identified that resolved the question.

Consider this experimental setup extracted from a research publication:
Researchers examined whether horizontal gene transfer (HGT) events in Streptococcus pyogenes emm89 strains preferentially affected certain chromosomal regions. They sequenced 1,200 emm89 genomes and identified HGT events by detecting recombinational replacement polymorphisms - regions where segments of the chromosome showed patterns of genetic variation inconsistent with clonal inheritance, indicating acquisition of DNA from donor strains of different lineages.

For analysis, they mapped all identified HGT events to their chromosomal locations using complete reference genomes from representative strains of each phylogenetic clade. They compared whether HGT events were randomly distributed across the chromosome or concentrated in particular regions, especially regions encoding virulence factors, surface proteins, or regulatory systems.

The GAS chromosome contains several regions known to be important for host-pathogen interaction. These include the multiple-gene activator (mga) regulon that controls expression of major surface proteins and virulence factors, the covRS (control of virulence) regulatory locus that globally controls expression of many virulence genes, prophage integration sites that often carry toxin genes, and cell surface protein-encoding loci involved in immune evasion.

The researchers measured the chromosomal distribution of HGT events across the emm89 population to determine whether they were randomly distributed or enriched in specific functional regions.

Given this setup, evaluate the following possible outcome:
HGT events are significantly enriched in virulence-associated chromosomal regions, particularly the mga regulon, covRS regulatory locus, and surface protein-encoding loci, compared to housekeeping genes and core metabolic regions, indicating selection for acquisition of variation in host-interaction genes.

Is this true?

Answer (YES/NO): NO